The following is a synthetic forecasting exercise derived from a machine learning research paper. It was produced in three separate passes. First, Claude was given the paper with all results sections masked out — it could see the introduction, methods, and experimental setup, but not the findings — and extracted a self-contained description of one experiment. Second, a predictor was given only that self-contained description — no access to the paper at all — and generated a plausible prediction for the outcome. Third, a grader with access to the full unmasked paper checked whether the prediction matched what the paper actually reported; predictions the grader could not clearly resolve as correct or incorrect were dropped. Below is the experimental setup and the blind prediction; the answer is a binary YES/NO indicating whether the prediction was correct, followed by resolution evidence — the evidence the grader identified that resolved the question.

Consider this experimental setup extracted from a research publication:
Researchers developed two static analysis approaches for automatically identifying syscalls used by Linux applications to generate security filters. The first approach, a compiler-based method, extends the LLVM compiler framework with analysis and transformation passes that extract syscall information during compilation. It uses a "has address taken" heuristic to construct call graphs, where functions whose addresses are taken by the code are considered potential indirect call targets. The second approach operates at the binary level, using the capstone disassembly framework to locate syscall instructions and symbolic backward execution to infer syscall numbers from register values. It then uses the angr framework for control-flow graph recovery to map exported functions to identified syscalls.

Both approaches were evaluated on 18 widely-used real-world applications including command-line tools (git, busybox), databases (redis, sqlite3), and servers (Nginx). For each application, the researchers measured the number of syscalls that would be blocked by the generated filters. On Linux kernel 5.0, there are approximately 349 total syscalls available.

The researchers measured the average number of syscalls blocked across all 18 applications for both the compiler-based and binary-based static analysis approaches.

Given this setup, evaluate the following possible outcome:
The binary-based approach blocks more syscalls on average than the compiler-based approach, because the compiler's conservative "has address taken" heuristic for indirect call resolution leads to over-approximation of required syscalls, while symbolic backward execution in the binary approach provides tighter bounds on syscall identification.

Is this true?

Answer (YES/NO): NO